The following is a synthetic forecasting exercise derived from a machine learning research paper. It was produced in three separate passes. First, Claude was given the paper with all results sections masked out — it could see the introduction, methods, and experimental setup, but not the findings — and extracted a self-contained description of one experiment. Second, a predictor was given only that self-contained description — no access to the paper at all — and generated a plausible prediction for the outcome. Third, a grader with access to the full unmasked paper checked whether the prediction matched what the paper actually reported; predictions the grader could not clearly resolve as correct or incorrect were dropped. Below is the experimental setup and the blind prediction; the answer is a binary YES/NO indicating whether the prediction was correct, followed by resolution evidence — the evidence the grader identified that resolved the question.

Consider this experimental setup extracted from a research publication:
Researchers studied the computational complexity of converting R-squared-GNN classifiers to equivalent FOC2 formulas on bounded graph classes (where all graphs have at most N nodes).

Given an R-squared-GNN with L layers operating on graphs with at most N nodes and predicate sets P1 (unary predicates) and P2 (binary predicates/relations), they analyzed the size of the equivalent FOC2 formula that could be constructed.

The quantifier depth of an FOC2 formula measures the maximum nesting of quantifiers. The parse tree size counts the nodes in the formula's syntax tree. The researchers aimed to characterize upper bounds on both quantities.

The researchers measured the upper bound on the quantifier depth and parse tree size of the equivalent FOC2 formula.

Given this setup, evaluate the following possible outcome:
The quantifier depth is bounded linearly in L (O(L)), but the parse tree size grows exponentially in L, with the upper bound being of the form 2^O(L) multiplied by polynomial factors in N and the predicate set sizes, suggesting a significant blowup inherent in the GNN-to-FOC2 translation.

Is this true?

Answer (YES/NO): NO